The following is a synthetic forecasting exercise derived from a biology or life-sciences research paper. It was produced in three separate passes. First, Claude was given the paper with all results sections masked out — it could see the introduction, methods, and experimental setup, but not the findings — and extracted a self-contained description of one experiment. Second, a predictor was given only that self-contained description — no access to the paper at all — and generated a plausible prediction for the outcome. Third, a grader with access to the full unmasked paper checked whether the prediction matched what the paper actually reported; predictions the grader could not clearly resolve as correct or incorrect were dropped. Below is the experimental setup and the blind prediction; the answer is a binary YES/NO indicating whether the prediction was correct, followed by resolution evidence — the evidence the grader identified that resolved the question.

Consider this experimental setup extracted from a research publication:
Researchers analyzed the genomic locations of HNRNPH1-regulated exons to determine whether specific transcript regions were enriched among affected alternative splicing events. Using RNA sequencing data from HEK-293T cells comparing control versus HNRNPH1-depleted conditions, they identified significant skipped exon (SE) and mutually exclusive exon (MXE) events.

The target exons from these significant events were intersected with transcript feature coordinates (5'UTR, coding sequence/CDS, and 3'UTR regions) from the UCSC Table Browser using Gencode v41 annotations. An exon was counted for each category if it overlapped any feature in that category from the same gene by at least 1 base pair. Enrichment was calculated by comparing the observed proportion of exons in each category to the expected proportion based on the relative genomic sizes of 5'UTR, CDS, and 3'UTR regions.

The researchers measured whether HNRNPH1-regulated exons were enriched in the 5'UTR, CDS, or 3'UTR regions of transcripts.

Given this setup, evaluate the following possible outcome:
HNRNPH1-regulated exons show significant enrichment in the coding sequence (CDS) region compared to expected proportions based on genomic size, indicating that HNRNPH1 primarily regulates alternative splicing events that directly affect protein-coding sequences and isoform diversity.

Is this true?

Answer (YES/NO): YES